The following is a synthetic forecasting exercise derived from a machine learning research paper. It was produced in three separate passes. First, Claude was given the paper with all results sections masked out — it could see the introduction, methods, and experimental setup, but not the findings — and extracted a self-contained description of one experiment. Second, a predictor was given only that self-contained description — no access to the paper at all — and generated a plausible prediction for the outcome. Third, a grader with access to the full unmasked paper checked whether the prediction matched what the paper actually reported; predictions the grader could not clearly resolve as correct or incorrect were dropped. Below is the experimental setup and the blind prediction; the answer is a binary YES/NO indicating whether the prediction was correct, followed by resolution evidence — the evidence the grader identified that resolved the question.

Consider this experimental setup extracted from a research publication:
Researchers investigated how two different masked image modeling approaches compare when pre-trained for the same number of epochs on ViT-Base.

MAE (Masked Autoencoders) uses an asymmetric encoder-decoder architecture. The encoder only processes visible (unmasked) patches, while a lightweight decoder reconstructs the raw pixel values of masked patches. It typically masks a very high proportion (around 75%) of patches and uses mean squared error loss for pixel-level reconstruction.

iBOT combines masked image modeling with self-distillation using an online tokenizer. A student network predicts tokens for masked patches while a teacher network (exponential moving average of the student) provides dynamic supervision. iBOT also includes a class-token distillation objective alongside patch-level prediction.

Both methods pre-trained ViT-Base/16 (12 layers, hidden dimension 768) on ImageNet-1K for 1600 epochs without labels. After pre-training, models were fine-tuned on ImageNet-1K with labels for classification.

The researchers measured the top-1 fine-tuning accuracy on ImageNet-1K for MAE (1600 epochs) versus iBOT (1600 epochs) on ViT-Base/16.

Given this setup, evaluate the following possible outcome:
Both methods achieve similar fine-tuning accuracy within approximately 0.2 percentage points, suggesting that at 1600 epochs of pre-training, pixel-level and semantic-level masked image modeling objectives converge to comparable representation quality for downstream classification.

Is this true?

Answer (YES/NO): YES